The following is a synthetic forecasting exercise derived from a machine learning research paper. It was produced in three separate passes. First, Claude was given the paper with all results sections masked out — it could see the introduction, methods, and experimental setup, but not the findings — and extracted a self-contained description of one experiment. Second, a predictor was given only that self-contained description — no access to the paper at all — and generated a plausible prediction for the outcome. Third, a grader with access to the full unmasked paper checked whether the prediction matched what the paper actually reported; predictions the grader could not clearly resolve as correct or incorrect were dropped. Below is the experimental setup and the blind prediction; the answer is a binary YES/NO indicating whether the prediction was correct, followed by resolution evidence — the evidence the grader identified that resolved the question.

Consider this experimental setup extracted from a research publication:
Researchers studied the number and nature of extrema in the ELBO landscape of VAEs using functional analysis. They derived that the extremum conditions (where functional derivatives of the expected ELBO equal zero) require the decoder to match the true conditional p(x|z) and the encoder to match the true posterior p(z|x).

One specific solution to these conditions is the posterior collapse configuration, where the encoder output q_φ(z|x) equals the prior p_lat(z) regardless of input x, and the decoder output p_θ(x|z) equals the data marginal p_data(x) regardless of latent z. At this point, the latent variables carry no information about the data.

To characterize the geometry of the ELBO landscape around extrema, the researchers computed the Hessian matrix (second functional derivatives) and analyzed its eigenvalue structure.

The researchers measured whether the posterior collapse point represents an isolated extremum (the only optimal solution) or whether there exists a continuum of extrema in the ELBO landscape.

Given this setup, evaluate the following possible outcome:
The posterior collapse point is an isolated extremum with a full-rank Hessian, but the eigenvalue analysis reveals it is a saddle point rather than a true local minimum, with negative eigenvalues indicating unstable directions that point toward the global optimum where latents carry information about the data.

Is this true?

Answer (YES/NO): NO